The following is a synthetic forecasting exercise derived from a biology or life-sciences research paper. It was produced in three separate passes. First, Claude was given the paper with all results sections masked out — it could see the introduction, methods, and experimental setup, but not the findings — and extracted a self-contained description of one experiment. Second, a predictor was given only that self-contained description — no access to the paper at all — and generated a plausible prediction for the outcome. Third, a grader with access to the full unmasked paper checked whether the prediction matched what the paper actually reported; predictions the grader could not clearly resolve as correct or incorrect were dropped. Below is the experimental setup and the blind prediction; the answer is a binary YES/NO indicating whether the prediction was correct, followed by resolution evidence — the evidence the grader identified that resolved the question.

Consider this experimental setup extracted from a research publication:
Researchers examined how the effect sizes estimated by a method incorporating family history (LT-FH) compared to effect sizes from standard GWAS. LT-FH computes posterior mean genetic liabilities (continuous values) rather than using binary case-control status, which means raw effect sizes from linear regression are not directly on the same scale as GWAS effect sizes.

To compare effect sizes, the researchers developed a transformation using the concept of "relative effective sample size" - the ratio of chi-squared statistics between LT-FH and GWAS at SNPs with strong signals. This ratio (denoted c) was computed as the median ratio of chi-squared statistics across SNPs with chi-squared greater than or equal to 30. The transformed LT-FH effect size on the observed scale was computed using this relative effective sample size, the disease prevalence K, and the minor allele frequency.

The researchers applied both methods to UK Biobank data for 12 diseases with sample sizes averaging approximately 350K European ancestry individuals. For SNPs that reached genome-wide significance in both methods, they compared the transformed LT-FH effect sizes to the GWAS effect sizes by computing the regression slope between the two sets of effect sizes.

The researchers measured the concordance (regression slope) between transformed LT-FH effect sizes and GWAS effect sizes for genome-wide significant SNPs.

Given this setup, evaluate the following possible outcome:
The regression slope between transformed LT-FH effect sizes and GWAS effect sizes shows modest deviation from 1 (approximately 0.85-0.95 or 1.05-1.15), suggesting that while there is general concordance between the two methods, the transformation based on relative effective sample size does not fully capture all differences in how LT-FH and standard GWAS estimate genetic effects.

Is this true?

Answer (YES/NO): YES